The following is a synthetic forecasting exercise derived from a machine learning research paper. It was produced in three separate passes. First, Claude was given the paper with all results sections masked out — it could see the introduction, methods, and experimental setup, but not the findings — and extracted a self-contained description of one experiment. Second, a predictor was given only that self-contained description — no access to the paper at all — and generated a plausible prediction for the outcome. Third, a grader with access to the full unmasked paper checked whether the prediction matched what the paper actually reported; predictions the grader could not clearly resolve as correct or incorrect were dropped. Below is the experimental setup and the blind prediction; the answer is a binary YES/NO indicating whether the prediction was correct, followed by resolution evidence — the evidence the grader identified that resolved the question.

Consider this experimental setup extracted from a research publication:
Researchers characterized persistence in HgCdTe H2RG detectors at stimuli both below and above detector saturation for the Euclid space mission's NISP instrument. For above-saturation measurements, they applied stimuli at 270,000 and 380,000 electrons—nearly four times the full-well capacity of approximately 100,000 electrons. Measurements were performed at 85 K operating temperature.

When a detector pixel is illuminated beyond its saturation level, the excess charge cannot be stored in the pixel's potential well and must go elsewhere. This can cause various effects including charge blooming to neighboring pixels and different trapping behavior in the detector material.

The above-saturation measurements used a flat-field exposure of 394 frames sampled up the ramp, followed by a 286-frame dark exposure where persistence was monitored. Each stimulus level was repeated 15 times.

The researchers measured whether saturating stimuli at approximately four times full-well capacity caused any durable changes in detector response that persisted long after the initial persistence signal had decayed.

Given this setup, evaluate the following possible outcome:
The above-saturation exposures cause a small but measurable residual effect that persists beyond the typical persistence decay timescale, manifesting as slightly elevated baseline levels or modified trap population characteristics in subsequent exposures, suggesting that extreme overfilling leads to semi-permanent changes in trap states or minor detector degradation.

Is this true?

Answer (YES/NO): YES